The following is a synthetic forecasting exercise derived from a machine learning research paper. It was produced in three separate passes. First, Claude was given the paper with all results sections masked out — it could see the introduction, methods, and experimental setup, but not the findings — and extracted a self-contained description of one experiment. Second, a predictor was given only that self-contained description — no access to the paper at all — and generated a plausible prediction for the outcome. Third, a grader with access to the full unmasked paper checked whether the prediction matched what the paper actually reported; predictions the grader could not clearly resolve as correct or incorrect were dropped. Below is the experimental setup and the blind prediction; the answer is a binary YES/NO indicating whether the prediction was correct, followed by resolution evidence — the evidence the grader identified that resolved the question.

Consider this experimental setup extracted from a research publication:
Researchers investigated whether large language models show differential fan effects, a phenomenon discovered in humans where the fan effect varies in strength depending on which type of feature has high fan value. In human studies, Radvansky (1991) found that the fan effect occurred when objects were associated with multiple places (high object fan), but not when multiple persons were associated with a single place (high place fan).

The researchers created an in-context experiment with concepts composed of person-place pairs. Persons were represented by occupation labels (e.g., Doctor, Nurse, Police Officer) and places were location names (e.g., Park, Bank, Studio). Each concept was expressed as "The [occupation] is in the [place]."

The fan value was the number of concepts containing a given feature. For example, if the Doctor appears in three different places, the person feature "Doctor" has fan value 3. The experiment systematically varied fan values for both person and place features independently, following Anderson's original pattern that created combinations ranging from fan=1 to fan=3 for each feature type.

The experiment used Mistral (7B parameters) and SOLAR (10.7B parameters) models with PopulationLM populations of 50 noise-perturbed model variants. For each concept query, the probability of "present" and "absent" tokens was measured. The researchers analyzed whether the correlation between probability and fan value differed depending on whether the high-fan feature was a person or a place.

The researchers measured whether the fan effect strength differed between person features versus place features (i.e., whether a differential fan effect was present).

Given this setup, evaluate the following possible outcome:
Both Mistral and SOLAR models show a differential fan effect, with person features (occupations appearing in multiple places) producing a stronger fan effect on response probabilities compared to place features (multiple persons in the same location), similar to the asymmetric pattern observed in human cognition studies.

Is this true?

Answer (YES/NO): YES